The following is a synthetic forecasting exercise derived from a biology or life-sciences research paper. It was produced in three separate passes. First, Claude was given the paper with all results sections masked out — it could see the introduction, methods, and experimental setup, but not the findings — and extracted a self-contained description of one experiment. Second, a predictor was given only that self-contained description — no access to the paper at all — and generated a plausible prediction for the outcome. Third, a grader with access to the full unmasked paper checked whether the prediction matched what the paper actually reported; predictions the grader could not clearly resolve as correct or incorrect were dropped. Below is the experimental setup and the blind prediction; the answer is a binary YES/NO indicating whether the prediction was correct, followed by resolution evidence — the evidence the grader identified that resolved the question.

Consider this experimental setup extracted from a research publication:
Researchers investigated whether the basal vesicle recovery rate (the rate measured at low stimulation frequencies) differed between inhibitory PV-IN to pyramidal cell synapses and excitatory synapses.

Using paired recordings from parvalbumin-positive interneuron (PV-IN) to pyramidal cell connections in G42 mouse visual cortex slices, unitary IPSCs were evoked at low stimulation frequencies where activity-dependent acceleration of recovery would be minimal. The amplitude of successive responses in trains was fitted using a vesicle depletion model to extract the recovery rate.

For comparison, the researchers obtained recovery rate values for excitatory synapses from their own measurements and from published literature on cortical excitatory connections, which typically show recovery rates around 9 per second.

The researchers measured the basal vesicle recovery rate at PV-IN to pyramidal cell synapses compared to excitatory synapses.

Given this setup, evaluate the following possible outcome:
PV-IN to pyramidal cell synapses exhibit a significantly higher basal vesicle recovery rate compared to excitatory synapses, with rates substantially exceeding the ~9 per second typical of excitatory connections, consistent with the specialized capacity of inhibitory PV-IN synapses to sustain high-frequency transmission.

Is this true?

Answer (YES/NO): NO